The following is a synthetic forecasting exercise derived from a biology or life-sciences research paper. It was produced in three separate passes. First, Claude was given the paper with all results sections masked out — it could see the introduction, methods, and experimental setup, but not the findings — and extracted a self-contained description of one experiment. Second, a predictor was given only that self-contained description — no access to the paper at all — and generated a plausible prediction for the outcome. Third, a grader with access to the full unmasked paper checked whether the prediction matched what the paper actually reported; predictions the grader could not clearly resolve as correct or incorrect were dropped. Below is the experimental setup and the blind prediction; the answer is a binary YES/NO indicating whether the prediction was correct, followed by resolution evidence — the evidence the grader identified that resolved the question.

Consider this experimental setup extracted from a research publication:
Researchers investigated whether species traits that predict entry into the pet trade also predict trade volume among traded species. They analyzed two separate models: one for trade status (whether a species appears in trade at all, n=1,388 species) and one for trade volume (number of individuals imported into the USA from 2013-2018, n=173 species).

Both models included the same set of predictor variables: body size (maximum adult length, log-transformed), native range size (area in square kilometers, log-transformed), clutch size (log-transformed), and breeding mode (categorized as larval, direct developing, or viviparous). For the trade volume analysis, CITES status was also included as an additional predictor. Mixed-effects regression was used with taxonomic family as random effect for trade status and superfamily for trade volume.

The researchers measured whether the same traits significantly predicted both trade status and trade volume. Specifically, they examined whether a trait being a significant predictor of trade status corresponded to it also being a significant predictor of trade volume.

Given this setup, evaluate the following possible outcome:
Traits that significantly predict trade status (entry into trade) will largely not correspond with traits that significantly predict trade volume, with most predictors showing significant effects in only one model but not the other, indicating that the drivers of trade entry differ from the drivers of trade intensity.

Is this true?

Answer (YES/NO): YES